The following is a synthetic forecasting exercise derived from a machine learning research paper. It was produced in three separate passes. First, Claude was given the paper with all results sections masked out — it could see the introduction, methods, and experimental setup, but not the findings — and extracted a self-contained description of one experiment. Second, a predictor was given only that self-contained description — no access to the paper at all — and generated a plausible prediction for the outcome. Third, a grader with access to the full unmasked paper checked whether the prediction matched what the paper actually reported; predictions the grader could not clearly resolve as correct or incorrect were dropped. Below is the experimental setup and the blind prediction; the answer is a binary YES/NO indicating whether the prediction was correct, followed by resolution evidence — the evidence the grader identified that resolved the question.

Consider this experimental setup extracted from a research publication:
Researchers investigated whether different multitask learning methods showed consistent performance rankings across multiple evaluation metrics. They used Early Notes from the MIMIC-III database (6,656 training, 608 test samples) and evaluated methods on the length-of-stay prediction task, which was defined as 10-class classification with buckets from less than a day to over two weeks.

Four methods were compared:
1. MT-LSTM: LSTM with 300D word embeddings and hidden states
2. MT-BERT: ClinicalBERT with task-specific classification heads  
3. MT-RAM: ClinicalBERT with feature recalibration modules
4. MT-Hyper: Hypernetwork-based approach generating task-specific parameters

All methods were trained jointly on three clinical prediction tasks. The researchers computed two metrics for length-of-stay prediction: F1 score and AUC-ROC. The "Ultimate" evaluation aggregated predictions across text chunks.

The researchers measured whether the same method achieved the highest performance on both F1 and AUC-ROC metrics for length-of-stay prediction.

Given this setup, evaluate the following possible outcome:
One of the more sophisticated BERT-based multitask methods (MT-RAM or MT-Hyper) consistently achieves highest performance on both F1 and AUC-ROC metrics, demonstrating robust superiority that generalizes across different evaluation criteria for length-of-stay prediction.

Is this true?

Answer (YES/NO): NO